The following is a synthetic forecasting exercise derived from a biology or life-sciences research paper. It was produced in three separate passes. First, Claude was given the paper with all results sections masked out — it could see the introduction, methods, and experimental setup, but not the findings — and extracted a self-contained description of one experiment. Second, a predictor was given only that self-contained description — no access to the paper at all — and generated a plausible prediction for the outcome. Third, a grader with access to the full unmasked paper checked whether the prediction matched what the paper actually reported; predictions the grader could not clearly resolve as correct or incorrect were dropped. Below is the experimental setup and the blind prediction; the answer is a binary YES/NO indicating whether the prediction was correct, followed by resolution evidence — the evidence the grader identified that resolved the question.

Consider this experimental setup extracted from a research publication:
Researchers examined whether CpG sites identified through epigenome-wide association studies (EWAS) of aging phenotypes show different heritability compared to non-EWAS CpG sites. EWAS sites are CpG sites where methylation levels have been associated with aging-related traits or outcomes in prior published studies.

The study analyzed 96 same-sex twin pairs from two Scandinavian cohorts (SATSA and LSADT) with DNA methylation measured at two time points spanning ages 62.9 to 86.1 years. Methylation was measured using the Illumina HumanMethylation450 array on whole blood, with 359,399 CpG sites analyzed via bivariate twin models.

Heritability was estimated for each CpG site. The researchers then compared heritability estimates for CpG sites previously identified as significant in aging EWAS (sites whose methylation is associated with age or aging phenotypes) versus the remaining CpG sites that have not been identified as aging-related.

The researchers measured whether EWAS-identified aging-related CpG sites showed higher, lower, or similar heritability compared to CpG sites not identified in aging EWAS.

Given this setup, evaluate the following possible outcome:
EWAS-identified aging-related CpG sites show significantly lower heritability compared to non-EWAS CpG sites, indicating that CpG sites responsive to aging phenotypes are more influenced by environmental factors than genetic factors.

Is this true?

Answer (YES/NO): NO